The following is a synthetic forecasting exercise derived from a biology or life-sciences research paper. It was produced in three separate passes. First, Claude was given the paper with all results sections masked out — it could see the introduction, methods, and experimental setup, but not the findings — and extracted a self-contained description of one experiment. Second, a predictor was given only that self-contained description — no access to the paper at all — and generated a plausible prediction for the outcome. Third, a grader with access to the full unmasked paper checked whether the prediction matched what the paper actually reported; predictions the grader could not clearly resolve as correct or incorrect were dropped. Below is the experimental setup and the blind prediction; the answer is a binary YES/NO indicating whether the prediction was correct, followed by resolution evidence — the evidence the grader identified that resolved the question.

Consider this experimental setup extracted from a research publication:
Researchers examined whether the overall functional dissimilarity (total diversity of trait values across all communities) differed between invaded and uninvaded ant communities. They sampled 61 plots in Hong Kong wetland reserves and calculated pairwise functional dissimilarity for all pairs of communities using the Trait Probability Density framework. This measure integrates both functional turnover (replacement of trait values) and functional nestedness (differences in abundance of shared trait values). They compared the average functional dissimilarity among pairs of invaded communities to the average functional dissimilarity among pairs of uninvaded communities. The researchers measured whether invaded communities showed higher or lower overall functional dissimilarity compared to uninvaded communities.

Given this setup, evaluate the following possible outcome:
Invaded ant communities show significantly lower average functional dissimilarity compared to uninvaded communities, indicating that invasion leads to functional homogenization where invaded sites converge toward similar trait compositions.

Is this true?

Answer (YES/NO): YES